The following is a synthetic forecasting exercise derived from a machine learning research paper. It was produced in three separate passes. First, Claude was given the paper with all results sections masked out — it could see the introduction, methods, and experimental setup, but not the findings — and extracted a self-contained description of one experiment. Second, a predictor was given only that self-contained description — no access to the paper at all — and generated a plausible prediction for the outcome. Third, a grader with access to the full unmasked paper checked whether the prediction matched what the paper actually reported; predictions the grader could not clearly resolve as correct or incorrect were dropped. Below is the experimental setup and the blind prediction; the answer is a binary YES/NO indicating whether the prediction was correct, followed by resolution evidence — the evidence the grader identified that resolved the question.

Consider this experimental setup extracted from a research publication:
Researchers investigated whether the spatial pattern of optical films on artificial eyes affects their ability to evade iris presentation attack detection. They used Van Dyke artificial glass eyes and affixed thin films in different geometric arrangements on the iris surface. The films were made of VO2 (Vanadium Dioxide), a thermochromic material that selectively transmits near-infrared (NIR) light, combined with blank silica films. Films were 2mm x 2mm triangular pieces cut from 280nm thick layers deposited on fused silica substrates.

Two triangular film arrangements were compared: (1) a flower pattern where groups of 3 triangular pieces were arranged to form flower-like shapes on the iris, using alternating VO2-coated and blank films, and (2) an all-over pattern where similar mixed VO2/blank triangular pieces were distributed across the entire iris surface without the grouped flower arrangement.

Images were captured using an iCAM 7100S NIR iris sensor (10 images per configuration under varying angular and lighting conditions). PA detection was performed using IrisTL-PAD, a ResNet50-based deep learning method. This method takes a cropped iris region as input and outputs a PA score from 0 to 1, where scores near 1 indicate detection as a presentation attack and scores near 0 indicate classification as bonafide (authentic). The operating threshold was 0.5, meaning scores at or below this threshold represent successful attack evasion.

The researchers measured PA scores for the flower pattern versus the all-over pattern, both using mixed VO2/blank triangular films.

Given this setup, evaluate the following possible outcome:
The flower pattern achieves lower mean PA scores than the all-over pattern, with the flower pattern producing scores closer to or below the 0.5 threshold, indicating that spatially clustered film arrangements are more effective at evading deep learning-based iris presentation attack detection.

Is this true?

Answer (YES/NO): YES